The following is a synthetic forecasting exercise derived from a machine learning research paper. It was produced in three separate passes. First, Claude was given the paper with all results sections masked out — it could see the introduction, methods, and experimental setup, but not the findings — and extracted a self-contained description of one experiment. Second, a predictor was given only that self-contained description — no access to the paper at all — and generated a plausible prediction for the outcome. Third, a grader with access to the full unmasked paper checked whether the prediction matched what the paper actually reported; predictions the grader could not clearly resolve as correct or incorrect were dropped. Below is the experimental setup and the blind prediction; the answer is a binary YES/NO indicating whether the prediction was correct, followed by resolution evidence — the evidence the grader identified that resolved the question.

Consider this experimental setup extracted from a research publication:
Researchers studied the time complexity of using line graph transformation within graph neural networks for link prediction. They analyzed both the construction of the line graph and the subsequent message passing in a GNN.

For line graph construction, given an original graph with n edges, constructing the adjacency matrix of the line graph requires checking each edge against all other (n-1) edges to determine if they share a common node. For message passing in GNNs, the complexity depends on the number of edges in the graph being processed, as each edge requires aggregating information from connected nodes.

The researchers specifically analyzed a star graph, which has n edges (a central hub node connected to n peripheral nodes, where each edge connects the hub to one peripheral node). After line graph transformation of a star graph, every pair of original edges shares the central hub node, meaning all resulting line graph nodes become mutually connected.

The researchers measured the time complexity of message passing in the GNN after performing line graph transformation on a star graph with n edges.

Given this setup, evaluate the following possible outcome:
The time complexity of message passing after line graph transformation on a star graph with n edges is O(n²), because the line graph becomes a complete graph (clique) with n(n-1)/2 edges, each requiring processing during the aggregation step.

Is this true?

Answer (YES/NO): NO